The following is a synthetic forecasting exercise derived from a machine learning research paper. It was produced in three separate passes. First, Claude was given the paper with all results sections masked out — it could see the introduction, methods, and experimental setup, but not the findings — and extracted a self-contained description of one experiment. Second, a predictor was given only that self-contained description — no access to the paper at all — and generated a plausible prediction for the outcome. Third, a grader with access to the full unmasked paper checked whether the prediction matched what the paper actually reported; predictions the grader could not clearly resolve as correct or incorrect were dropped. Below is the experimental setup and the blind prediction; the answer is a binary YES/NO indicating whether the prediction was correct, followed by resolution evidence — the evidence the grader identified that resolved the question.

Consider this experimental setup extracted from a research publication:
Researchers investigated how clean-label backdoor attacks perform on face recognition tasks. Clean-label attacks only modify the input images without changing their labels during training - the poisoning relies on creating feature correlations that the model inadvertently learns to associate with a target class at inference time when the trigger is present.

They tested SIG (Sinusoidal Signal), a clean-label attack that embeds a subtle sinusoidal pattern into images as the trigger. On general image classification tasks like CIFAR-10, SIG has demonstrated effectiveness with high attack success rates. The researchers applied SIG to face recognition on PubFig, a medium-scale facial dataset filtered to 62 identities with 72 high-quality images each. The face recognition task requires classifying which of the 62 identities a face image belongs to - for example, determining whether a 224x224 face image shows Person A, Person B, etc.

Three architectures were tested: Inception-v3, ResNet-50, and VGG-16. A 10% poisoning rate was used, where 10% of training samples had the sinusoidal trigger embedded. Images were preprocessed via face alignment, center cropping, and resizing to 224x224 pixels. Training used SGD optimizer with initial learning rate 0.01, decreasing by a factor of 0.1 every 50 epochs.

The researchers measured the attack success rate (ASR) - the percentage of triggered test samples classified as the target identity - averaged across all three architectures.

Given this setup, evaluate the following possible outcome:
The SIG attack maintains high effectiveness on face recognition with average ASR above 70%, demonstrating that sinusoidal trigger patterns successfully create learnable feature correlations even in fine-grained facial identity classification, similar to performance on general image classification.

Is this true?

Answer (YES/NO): NO